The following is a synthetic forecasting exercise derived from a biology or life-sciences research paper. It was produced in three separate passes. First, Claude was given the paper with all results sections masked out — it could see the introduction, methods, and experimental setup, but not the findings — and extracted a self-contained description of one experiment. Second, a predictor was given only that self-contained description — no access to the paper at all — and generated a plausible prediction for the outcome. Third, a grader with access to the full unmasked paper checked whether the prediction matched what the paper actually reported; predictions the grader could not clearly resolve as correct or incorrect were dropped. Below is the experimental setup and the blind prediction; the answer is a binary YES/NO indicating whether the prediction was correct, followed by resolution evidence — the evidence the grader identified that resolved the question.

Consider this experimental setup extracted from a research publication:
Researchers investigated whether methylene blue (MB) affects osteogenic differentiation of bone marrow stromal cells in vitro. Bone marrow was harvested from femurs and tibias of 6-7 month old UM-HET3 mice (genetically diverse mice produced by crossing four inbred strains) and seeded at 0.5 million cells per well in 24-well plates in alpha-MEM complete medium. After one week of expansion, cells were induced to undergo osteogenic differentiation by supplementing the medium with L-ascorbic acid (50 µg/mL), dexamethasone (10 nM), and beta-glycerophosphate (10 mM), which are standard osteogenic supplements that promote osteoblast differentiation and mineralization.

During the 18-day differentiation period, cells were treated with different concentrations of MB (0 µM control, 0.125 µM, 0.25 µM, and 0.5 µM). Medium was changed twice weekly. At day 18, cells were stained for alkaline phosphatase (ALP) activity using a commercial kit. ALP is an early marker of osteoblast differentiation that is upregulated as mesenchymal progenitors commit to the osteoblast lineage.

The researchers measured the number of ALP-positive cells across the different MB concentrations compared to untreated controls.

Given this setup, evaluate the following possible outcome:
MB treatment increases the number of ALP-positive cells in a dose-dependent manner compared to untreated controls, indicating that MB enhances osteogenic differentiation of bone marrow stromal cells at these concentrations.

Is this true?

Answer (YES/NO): NO